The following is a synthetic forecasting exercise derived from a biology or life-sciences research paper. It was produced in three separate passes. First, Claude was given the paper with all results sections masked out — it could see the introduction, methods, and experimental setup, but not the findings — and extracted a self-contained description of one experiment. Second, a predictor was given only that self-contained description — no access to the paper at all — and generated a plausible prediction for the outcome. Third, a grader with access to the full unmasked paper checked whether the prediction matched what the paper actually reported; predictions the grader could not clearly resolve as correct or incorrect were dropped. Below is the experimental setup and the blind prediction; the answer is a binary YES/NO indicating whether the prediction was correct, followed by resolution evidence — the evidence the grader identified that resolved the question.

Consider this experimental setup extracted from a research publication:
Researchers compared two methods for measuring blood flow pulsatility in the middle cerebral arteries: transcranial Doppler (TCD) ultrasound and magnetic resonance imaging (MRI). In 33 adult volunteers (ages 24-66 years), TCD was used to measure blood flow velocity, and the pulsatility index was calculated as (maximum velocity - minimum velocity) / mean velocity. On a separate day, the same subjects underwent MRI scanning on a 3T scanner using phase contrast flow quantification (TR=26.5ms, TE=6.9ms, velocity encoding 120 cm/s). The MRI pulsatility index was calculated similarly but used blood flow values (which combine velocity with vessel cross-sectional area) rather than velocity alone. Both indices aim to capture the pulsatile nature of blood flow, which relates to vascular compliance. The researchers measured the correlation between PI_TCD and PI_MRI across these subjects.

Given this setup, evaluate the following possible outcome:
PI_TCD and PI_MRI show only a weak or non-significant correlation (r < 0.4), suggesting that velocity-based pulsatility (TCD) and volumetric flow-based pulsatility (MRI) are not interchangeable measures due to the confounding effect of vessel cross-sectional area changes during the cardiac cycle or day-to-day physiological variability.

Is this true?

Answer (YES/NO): YES